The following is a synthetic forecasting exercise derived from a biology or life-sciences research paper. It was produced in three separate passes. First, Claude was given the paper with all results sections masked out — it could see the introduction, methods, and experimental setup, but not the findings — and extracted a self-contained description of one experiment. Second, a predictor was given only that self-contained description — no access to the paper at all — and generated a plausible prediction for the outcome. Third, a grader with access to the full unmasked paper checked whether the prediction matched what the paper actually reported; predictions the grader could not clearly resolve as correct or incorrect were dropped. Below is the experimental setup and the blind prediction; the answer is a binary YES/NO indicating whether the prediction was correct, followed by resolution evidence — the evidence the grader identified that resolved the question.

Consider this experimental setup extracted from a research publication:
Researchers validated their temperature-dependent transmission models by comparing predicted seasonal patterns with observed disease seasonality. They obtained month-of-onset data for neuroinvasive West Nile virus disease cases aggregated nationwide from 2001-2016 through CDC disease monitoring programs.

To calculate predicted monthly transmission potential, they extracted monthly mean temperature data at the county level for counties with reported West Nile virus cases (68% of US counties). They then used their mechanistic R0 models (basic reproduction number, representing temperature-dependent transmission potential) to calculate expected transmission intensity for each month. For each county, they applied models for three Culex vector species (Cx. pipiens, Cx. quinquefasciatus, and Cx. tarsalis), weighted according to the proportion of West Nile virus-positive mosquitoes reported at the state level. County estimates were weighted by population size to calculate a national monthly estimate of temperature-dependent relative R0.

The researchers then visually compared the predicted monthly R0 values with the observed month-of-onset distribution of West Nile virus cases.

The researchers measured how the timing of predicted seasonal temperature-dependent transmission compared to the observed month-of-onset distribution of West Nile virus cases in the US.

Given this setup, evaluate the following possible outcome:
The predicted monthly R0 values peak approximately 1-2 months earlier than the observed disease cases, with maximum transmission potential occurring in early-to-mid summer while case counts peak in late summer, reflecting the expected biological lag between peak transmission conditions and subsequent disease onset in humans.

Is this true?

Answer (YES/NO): YES